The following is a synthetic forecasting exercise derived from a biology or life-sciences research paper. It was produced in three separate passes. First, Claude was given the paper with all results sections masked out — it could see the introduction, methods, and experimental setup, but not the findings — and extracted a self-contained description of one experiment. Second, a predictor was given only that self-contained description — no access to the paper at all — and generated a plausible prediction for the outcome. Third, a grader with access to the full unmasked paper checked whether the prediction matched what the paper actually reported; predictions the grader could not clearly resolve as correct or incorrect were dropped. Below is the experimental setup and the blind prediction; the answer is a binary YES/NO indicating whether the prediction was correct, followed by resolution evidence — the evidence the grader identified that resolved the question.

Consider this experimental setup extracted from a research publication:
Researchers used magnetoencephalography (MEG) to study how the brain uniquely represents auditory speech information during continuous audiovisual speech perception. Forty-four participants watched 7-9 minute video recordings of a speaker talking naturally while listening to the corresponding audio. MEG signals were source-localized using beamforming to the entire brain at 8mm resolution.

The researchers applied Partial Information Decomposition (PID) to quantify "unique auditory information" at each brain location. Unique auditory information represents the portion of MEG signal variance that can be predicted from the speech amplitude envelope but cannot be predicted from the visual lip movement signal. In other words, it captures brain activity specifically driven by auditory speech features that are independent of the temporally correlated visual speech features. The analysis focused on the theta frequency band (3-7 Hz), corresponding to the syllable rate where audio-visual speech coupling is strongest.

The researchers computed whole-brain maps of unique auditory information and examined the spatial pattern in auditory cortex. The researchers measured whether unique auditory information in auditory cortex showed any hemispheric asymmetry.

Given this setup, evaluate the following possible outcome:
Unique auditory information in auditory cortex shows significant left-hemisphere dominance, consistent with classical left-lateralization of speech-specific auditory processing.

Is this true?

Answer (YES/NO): NO